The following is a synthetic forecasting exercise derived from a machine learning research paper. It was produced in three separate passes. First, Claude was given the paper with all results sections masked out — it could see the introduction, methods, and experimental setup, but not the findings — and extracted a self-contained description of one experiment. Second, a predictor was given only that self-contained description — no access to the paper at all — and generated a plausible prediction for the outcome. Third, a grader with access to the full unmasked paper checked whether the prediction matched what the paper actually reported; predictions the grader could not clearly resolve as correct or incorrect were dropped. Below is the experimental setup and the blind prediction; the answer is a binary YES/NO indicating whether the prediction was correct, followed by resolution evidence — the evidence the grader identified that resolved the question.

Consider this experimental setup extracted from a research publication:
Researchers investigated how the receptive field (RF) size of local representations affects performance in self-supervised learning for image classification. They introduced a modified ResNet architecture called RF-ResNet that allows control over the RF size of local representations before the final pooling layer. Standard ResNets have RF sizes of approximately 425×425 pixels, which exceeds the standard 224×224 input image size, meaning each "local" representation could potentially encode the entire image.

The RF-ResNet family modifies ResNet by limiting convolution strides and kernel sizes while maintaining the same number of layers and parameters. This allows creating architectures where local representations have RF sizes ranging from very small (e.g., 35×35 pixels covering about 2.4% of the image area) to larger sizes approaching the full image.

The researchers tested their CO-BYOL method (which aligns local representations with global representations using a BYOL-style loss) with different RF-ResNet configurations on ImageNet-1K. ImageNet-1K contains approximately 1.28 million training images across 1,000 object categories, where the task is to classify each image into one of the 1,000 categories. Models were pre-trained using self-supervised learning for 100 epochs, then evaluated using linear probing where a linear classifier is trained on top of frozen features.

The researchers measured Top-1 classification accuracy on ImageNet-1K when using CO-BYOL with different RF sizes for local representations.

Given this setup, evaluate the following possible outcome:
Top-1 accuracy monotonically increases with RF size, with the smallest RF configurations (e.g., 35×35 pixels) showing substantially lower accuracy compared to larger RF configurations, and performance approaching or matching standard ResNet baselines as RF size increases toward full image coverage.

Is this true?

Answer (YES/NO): NO